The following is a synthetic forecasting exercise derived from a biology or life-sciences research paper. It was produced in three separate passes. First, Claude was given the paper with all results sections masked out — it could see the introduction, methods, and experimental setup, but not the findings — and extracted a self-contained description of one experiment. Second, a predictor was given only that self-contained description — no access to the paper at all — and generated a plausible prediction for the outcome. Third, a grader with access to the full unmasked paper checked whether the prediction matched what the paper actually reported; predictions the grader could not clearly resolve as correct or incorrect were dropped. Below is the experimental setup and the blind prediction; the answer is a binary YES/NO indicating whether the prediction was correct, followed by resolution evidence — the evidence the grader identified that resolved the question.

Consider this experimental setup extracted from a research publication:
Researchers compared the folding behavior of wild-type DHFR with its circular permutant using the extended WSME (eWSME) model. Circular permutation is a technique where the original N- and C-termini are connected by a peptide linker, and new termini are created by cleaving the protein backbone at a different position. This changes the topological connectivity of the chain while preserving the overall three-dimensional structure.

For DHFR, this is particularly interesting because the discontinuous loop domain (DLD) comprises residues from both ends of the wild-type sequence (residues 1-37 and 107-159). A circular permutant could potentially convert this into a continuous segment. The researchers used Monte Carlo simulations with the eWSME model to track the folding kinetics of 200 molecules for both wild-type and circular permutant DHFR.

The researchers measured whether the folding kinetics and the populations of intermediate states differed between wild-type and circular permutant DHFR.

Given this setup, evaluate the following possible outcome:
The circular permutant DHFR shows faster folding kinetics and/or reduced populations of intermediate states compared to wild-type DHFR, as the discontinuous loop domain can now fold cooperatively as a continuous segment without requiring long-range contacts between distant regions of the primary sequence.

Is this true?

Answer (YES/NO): NO